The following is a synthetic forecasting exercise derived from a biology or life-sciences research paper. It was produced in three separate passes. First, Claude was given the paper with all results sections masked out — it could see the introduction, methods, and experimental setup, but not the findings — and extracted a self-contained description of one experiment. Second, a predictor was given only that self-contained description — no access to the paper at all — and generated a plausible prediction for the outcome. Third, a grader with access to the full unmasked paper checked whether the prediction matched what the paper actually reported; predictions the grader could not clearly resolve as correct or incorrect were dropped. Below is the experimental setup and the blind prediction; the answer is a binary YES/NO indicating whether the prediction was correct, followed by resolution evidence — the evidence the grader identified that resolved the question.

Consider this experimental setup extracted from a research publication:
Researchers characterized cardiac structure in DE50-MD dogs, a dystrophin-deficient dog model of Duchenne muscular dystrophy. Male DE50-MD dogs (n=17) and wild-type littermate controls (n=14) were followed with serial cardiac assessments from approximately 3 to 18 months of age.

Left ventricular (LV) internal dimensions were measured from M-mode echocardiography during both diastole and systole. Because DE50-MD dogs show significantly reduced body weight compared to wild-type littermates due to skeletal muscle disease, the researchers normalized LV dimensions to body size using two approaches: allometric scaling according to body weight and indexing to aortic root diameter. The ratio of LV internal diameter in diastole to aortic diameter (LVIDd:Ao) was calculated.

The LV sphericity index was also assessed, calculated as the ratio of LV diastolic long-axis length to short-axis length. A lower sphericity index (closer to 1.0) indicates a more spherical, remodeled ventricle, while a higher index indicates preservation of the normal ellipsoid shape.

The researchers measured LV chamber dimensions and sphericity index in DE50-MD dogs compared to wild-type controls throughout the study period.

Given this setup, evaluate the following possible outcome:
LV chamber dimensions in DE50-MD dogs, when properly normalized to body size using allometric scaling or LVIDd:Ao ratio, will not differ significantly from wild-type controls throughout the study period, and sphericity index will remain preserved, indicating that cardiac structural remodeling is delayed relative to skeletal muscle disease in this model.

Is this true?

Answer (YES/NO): NO